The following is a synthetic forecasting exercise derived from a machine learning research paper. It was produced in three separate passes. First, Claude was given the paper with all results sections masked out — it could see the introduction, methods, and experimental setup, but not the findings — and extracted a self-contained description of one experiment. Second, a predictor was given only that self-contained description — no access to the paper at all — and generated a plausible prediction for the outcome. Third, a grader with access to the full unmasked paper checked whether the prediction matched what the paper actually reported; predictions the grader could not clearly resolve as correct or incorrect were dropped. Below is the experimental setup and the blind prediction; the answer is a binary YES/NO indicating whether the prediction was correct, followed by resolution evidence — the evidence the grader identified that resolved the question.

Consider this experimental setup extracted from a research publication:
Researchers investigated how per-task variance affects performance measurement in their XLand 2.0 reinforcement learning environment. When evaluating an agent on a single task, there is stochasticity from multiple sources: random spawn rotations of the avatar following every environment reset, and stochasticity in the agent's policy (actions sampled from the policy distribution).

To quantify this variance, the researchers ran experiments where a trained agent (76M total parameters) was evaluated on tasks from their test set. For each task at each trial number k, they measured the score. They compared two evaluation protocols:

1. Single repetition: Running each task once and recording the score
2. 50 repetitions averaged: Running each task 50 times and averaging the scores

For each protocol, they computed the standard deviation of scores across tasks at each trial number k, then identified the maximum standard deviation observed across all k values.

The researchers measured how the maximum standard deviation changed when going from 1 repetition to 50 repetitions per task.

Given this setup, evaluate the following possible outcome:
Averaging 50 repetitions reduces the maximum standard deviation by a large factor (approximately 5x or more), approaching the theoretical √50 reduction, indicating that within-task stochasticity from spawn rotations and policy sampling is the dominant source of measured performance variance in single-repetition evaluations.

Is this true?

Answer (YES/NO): YES